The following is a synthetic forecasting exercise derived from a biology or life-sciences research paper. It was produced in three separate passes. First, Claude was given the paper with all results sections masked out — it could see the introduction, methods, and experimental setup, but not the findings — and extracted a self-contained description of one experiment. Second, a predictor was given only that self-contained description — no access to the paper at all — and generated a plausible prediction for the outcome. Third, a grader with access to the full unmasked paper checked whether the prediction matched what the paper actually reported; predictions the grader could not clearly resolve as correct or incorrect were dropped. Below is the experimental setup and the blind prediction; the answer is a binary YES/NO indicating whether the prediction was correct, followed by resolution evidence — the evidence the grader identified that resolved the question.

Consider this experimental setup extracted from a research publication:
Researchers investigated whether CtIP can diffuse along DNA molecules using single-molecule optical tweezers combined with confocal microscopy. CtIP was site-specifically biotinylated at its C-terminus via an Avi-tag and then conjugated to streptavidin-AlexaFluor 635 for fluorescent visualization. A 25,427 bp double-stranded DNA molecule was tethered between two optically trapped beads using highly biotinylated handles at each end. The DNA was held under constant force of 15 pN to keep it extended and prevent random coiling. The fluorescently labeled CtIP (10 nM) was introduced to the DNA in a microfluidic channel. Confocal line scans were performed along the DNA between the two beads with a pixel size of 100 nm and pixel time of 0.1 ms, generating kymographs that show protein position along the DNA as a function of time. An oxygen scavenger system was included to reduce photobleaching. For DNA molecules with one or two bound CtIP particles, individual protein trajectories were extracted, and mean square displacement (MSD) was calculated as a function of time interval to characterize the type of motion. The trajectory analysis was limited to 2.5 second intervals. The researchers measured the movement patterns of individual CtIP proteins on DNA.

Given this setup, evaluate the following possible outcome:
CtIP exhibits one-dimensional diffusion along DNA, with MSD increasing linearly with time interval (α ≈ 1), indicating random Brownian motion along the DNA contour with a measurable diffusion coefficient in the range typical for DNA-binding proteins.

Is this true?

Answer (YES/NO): NO